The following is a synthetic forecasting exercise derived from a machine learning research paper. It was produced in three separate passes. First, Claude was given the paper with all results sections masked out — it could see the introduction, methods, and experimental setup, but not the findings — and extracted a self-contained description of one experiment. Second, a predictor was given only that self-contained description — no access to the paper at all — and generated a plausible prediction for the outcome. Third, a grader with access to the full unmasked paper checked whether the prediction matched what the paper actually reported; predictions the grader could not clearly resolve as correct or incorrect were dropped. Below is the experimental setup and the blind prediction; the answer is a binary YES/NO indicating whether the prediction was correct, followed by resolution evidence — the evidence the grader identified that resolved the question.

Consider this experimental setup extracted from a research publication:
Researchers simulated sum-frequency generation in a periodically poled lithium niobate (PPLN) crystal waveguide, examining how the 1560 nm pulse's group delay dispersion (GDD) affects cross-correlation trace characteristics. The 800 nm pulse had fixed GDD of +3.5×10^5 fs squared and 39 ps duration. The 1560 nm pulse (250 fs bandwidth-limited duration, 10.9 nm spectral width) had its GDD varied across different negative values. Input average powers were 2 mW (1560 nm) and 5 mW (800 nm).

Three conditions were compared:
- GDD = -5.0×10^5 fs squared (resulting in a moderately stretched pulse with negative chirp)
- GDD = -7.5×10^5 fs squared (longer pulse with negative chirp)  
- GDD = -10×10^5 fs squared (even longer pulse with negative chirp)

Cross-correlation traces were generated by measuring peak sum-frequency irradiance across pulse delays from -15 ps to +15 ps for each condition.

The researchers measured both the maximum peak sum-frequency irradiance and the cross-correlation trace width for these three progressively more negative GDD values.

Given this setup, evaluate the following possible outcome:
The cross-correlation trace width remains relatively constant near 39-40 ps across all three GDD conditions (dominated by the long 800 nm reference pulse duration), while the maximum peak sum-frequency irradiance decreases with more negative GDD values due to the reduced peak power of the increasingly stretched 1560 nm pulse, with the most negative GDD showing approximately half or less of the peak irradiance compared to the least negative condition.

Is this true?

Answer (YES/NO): NO